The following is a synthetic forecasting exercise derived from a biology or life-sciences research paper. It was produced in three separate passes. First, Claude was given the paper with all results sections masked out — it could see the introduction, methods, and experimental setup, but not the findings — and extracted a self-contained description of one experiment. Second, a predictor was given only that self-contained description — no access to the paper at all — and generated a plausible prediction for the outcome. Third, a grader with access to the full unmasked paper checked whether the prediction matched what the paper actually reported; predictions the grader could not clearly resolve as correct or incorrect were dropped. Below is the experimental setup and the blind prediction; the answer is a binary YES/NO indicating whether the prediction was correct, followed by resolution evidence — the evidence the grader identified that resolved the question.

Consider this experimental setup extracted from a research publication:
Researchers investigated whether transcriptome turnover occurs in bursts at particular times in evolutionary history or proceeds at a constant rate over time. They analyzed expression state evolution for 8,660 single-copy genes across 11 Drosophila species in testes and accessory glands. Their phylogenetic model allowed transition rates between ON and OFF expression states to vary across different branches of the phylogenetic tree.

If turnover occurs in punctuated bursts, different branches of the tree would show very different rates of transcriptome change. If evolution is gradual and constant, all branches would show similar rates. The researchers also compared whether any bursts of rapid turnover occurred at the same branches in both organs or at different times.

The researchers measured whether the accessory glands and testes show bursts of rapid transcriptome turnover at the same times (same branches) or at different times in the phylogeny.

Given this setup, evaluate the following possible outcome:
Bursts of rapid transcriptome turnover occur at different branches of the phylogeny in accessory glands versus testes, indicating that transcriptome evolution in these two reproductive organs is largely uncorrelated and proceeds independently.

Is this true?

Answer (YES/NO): YES